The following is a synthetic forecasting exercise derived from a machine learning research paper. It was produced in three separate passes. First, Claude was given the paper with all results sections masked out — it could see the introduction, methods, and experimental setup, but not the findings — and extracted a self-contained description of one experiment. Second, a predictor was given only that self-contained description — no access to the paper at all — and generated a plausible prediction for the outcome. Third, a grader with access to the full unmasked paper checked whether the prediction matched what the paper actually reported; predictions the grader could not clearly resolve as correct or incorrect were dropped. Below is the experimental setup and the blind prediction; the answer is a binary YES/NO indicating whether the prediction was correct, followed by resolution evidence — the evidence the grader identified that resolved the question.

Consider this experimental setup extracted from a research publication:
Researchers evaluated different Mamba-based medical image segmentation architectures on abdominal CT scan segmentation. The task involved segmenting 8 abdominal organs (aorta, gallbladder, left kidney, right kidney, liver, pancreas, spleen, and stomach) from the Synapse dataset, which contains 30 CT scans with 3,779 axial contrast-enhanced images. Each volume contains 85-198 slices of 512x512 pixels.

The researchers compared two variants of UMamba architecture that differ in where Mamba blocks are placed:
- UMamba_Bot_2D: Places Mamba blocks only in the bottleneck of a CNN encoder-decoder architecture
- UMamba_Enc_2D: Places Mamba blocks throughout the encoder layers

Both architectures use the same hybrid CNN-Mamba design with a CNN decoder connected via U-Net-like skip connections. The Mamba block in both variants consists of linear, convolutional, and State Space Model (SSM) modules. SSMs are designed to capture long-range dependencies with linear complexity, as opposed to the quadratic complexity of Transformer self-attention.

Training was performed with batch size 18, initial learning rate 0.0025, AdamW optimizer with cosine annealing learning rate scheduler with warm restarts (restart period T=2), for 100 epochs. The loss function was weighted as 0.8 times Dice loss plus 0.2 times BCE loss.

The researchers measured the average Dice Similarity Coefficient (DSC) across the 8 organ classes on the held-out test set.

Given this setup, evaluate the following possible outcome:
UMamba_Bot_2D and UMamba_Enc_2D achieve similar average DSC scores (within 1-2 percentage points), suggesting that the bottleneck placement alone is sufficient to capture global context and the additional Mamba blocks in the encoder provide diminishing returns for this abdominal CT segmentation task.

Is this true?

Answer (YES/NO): NO